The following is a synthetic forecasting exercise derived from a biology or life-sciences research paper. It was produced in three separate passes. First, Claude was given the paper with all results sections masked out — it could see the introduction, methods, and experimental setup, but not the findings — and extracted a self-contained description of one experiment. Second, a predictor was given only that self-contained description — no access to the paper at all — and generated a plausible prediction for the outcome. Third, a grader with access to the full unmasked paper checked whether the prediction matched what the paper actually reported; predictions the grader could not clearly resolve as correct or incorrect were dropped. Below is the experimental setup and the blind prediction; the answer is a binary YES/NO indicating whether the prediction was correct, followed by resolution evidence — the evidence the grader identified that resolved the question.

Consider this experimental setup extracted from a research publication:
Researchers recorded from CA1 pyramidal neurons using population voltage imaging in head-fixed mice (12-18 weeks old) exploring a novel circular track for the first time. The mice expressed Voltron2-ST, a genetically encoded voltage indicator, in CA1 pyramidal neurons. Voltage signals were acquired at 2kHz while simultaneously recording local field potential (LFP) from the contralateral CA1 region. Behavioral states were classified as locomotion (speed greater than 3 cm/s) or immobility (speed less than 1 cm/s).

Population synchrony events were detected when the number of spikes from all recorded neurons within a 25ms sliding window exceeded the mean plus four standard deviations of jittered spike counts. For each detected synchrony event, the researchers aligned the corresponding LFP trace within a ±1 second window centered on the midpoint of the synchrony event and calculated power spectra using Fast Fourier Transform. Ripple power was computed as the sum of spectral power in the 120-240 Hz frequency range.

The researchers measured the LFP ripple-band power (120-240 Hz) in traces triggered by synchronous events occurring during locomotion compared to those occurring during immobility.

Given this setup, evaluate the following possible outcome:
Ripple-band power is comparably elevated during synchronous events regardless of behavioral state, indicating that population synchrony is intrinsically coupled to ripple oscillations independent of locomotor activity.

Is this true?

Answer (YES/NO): NO